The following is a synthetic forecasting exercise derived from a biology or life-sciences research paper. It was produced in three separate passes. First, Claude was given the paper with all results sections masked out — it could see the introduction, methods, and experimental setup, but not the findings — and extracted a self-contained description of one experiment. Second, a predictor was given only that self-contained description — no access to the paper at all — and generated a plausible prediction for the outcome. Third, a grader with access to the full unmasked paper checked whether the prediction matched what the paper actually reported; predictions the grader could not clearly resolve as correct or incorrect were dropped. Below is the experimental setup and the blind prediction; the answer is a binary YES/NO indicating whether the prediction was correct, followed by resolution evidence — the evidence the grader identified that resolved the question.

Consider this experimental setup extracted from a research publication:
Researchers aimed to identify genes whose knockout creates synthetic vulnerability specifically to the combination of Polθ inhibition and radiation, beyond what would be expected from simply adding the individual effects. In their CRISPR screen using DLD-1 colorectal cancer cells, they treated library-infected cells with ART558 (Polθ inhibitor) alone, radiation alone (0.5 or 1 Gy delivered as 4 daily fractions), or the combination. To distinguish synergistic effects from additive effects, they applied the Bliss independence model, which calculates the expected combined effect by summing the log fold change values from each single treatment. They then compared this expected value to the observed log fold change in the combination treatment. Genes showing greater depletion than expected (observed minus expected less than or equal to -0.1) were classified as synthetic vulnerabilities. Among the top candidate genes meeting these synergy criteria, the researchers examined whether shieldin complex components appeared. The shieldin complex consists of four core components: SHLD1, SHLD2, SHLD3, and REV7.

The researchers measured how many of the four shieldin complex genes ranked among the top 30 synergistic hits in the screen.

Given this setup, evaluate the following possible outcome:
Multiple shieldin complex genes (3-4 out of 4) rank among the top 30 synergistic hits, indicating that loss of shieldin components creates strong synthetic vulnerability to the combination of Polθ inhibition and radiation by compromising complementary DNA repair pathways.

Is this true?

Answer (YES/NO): NO